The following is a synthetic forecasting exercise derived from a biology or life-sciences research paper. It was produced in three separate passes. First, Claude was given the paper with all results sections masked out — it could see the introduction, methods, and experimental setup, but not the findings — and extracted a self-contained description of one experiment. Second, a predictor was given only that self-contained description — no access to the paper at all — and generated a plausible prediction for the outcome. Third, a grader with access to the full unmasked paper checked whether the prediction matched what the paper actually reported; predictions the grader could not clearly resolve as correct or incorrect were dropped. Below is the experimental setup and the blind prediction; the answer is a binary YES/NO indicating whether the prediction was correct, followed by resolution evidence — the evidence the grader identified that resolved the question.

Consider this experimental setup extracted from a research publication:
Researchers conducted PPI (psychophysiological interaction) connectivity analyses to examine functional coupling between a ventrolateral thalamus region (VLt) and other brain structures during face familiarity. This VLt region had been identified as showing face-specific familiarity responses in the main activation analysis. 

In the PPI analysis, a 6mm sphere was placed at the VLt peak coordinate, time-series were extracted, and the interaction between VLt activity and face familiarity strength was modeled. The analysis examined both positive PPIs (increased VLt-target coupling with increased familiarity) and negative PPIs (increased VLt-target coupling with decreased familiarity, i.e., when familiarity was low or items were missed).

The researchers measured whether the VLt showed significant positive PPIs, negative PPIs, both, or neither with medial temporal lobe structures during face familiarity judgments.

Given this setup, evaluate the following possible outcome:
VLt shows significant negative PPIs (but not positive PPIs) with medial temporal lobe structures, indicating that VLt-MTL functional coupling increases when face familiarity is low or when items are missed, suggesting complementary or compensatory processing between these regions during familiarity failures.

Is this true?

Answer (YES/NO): YES